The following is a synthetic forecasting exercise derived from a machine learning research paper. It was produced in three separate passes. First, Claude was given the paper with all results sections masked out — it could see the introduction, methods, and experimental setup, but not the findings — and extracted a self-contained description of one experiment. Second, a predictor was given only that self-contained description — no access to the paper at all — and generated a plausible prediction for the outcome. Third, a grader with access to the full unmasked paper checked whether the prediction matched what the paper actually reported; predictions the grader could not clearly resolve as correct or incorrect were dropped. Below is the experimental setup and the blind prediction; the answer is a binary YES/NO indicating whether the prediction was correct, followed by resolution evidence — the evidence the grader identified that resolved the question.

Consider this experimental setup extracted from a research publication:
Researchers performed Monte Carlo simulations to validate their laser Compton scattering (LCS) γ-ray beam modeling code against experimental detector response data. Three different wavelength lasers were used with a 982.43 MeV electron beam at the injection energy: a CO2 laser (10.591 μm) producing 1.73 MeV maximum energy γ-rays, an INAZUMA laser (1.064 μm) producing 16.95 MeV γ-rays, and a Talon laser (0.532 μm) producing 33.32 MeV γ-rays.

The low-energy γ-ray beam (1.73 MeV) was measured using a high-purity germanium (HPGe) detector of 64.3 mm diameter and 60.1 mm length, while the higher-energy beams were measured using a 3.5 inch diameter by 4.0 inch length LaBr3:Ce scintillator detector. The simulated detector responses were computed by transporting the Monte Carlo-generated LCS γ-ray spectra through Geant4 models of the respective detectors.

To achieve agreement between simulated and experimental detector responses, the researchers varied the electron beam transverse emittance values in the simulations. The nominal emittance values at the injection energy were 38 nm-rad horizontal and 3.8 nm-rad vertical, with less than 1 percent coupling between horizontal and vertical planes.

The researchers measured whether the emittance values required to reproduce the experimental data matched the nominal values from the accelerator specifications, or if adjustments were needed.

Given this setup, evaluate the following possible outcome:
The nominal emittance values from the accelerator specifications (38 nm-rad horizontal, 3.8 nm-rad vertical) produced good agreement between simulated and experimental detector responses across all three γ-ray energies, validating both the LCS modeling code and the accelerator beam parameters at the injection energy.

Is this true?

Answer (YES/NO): NO